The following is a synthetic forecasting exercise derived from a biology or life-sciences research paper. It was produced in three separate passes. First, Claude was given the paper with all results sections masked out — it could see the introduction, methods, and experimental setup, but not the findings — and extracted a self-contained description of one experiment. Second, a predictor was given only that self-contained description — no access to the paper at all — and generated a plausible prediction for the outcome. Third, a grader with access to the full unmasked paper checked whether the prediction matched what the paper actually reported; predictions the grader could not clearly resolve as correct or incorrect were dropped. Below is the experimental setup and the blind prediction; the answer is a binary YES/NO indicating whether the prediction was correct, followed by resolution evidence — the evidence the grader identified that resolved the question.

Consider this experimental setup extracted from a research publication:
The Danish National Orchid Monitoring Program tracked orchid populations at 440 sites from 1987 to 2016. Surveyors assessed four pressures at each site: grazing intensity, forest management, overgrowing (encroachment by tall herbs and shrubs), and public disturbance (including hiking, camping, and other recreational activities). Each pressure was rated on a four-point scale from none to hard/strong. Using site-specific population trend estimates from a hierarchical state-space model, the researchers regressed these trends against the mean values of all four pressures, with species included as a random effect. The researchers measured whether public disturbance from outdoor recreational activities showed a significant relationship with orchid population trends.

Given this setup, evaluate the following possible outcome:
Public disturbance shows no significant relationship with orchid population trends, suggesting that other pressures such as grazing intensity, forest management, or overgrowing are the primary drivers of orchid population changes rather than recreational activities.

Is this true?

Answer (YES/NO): YES